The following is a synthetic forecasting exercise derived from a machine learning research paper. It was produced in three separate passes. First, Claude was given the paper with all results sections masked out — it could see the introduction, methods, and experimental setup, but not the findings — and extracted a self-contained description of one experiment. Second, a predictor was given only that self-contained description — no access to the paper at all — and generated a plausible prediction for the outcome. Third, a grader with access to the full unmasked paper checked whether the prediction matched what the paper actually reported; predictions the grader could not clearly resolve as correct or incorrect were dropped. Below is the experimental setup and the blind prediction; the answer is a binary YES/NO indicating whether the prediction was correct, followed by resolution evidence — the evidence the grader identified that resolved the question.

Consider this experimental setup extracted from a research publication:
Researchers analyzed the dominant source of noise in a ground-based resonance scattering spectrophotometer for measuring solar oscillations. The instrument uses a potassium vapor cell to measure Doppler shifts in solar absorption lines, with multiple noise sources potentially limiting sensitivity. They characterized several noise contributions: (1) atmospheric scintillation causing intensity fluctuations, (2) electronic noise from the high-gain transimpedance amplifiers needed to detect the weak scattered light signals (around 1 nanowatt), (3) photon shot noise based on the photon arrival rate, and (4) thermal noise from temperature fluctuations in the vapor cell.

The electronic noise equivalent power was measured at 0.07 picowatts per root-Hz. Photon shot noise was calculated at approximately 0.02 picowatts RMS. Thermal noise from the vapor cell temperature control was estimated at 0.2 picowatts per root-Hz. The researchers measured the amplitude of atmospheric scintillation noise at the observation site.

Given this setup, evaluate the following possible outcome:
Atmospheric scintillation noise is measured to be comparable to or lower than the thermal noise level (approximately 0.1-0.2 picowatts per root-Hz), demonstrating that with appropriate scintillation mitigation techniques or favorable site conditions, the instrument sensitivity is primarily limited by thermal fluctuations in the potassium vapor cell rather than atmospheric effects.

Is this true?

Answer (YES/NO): NO